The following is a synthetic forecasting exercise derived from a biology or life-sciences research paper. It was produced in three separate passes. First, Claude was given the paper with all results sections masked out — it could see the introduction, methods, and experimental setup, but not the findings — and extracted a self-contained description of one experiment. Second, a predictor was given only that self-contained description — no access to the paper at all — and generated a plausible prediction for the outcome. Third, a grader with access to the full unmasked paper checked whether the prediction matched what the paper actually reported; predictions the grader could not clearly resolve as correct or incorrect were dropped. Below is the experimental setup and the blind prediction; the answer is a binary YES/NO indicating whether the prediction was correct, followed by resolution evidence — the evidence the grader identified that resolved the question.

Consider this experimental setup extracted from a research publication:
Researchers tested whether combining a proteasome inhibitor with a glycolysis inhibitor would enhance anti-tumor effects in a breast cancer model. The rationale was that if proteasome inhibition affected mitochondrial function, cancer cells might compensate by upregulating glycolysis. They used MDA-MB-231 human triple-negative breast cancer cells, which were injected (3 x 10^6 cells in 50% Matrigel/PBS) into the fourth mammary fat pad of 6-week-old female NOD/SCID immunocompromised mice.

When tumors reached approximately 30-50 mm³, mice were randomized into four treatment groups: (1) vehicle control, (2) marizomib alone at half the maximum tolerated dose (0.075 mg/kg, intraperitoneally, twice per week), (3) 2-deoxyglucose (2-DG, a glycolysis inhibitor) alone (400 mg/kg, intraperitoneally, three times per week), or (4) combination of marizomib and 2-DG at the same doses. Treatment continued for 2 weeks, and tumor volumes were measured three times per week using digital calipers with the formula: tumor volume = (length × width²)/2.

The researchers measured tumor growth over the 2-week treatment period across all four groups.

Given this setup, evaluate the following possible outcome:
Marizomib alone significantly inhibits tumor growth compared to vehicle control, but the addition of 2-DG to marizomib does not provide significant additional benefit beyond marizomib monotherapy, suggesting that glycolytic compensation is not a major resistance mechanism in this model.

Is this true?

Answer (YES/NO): NO